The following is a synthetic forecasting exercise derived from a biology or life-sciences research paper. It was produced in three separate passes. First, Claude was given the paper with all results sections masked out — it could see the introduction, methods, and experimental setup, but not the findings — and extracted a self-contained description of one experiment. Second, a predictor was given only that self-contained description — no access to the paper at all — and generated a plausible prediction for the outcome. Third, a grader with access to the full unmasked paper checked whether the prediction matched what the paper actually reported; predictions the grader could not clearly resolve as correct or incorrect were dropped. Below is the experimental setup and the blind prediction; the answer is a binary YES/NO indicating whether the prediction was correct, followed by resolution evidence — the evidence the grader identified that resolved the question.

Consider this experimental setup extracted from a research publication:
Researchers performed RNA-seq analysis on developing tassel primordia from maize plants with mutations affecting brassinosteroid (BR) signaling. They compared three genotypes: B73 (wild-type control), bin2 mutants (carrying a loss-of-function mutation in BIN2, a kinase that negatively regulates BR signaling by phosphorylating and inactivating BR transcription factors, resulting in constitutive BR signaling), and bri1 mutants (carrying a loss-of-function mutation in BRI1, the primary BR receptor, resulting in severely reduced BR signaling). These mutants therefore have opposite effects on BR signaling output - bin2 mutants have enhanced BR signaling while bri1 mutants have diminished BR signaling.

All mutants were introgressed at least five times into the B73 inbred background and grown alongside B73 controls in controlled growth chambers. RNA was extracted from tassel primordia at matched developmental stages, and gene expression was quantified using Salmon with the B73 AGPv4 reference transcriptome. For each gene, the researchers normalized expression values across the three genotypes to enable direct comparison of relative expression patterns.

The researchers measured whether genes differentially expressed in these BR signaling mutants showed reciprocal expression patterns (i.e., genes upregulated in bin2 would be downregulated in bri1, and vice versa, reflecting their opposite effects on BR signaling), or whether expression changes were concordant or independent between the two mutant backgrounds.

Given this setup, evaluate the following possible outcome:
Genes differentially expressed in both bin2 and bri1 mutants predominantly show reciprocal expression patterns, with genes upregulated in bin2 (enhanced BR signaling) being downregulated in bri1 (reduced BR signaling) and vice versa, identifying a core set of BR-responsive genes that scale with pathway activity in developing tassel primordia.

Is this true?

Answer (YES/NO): NO